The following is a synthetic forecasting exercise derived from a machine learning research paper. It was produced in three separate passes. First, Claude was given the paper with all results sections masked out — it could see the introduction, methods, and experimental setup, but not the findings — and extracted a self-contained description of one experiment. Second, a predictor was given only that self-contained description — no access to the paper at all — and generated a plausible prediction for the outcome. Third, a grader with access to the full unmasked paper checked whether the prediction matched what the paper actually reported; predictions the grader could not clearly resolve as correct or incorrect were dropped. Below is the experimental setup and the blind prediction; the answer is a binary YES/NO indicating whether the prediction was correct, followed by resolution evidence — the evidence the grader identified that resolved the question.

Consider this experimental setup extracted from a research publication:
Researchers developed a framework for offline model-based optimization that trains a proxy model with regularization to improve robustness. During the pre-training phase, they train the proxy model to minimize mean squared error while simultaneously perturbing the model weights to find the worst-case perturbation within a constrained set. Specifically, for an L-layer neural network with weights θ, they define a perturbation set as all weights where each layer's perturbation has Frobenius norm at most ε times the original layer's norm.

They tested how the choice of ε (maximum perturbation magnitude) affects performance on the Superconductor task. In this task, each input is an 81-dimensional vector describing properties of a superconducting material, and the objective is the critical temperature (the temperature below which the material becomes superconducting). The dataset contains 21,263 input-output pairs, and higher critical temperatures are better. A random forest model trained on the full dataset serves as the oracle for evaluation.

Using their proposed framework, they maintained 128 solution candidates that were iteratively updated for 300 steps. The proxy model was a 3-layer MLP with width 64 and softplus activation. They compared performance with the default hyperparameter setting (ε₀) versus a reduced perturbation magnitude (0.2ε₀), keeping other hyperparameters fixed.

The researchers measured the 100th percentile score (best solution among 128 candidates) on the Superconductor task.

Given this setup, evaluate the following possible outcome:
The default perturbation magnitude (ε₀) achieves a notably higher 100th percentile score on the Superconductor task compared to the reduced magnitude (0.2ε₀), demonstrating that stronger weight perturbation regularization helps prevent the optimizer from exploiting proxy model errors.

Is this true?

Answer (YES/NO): NO